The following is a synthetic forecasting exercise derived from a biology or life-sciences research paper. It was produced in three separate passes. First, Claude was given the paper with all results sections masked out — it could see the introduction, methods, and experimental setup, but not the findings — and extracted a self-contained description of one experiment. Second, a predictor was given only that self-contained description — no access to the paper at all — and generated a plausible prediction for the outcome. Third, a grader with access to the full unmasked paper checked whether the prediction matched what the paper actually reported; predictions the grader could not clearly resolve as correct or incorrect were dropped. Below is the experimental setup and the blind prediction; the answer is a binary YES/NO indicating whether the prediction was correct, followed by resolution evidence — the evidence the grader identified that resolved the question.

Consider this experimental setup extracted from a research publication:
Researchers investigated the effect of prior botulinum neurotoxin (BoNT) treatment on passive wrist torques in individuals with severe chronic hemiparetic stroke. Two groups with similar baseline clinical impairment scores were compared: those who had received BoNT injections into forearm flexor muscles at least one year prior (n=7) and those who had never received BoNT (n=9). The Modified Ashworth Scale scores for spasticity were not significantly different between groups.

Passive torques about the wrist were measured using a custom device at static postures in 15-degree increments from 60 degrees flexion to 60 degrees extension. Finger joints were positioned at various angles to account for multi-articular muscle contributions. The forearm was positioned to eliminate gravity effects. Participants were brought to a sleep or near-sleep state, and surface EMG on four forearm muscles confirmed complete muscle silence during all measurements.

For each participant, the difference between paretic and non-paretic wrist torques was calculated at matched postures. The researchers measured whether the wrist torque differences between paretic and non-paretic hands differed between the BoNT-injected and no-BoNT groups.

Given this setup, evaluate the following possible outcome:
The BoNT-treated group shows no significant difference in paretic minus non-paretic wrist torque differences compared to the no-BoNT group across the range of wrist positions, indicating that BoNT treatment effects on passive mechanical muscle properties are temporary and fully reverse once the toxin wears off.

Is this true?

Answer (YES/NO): NO